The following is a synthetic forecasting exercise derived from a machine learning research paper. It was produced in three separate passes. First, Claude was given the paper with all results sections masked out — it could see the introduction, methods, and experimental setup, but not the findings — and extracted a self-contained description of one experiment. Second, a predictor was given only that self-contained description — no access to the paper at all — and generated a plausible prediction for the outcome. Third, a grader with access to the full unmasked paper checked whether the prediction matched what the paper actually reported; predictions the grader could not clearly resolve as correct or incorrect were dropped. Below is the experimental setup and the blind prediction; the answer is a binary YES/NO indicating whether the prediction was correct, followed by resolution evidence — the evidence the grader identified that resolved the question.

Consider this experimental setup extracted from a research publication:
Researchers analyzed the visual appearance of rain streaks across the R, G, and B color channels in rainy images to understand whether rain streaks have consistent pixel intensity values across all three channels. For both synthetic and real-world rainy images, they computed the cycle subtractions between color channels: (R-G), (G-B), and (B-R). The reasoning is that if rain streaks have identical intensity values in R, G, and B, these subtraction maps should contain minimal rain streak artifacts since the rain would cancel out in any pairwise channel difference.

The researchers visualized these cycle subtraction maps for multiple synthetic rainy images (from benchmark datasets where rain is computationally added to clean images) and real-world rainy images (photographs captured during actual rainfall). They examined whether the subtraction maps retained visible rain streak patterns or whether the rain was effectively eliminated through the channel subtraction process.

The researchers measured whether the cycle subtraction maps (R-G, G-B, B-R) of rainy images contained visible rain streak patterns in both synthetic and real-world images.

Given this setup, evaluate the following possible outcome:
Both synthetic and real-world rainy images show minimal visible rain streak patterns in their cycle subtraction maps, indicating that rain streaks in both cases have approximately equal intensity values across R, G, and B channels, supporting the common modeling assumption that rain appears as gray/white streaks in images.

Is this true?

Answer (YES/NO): YES